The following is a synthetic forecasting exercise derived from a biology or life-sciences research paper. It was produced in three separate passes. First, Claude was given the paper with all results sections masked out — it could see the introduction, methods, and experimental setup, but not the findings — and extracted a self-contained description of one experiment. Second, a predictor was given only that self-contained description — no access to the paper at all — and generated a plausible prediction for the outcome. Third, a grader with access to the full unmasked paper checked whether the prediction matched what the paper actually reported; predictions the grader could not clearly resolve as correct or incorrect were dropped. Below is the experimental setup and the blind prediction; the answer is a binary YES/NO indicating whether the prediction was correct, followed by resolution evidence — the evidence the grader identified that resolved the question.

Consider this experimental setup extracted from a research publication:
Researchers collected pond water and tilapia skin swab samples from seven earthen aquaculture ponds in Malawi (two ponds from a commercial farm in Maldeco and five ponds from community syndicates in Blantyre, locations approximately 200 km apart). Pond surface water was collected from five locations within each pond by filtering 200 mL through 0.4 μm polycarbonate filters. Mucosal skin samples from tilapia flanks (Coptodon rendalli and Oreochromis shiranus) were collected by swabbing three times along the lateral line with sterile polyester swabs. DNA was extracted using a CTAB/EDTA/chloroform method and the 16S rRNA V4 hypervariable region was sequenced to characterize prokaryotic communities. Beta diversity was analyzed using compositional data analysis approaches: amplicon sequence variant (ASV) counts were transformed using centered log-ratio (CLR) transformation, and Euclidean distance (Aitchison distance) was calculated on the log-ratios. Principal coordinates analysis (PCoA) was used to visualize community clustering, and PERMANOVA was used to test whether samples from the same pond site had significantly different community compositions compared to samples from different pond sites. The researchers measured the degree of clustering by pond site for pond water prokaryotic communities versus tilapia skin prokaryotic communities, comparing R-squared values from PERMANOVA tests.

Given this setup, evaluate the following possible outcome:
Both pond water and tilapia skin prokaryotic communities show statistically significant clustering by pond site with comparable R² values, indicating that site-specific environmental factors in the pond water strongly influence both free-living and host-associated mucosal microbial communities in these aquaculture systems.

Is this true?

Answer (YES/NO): NO